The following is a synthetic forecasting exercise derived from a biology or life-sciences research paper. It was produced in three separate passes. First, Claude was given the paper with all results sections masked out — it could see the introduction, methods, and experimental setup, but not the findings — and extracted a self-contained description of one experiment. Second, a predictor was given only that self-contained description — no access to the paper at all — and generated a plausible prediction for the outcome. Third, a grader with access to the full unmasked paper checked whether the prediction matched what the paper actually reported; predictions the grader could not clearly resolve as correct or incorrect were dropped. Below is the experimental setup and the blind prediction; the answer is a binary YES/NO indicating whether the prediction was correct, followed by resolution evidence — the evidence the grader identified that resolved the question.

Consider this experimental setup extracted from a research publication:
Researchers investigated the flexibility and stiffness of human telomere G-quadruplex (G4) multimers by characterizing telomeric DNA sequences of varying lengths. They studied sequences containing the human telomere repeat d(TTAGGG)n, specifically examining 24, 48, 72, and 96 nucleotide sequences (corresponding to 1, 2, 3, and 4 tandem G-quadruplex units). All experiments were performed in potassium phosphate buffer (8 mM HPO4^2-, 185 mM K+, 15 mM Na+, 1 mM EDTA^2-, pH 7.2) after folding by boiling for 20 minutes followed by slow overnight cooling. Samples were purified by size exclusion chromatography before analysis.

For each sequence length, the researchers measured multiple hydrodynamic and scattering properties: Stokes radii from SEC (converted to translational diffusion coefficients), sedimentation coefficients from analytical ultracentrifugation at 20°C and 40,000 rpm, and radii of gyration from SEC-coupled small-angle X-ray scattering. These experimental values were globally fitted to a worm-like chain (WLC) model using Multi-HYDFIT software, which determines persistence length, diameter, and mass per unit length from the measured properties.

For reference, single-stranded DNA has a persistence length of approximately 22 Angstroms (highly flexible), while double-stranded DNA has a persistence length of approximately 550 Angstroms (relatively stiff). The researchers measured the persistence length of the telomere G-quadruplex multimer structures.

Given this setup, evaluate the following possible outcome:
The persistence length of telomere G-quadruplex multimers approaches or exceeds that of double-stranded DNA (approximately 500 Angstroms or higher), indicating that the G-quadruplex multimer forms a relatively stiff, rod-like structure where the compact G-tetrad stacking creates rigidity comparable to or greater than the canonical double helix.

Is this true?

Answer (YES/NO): NO